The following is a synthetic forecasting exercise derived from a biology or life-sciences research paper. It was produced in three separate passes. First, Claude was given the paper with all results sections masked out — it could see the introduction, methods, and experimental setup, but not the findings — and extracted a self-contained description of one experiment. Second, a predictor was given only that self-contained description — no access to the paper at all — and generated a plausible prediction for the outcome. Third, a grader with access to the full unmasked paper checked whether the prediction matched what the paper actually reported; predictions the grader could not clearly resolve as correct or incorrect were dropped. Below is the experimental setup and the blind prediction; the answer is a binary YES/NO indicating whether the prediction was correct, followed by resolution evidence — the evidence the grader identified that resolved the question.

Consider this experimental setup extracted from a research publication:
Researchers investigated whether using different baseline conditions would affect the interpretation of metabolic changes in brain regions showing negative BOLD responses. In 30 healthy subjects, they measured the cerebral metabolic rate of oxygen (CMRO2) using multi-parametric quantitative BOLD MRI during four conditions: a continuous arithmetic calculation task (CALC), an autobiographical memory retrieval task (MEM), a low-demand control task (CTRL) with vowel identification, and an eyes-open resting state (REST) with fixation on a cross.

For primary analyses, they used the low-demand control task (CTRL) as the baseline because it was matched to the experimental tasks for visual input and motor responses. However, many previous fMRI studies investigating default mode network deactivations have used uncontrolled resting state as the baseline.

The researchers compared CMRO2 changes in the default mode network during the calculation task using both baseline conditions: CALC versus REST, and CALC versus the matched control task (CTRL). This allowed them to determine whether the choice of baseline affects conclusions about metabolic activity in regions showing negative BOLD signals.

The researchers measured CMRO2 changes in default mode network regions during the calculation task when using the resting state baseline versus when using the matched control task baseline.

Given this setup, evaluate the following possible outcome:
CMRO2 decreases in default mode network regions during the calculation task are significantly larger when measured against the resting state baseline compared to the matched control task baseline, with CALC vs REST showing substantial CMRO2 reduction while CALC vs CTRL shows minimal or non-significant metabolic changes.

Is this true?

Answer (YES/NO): NO